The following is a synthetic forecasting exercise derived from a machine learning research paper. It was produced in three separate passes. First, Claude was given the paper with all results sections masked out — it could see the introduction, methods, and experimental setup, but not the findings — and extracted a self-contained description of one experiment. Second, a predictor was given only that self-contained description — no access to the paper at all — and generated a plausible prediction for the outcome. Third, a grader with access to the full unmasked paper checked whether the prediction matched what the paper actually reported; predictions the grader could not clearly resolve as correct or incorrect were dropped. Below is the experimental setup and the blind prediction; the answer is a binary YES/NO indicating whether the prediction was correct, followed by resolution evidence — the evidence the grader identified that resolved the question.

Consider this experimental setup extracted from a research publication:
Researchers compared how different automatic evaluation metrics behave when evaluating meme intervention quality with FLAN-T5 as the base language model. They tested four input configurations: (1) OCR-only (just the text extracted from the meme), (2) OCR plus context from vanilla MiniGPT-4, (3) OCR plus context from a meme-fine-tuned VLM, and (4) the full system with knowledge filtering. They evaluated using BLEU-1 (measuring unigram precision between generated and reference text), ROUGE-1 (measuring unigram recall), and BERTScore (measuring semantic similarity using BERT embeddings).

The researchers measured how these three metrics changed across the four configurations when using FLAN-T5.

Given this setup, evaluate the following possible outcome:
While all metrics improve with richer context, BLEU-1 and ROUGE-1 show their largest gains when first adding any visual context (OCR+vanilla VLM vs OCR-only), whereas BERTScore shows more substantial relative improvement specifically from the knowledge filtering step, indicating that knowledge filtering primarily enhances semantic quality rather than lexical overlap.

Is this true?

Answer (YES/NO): YES